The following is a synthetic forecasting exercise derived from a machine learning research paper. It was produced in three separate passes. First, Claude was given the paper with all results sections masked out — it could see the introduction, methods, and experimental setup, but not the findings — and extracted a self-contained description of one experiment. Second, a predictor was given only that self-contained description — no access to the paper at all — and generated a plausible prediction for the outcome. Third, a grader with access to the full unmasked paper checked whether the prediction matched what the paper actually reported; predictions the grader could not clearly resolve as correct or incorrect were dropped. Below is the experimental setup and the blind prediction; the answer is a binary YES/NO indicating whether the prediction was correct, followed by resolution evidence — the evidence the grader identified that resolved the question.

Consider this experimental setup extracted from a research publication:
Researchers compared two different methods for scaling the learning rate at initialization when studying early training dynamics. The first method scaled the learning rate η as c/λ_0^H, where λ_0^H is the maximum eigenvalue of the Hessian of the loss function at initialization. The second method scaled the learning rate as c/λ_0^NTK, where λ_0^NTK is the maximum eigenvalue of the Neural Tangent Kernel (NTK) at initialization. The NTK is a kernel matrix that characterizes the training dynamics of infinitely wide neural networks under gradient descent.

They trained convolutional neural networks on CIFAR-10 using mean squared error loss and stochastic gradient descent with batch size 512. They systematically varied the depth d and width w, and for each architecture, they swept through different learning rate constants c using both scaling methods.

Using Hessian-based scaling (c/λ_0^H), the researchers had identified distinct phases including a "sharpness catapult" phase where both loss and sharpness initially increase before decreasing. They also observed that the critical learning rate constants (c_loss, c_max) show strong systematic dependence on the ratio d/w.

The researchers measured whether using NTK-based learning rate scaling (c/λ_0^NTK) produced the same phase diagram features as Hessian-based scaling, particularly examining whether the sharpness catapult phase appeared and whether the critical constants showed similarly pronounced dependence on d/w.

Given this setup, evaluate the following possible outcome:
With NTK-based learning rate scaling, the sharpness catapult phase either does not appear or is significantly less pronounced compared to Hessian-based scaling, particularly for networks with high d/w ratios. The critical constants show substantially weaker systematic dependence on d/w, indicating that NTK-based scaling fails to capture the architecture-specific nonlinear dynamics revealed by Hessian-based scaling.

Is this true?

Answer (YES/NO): YES